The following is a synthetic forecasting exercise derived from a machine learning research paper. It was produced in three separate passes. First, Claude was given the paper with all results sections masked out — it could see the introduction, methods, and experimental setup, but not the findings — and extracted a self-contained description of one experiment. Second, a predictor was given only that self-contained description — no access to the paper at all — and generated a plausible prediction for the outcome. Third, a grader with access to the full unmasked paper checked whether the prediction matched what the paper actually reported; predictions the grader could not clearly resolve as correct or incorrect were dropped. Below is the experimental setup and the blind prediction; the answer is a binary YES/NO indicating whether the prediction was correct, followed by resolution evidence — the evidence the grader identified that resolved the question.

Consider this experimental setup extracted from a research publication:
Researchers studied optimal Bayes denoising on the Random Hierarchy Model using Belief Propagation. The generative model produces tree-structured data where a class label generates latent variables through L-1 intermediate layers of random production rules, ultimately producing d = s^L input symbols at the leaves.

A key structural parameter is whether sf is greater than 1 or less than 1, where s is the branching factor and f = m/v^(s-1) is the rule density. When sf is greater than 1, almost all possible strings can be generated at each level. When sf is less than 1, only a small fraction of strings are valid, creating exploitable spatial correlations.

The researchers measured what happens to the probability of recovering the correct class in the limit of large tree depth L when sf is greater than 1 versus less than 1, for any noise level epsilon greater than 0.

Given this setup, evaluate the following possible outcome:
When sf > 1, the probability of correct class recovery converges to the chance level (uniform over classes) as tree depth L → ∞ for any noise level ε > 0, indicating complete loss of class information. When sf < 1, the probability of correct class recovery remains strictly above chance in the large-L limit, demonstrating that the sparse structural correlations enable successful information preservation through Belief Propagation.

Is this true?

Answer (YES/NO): NO